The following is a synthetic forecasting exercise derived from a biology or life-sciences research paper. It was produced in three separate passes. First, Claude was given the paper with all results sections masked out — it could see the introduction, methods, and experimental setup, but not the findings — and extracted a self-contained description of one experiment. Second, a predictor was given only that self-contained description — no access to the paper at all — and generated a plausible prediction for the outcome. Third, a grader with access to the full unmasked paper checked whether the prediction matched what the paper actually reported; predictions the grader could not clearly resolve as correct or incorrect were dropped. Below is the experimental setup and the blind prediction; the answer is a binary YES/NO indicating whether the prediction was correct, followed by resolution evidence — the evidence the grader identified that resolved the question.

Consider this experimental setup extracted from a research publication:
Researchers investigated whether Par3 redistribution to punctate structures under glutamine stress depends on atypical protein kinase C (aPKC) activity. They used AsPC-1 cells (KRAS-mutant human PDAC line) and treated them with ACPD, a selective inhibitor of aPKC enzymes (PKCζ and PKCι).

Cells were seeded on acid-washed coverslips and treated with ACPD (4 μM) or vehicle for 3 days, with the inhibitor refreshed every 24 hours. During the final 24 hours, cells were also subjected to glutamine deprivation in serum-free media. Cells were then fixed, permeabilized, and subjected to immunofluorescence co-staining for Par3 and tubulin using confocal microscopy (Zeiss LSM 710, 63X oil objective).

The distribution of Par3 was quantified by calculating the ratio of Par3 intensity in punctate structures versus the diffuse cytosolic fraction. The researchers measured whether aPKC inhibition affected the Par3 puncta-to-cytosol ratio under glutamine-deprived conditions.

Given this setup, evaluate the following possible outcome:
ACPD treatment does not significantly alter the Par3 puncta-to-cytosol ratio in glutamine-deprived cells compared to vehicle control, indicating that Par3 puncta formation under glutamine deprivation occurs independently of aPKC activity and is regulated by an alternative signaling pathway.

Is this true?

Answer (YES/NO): NO